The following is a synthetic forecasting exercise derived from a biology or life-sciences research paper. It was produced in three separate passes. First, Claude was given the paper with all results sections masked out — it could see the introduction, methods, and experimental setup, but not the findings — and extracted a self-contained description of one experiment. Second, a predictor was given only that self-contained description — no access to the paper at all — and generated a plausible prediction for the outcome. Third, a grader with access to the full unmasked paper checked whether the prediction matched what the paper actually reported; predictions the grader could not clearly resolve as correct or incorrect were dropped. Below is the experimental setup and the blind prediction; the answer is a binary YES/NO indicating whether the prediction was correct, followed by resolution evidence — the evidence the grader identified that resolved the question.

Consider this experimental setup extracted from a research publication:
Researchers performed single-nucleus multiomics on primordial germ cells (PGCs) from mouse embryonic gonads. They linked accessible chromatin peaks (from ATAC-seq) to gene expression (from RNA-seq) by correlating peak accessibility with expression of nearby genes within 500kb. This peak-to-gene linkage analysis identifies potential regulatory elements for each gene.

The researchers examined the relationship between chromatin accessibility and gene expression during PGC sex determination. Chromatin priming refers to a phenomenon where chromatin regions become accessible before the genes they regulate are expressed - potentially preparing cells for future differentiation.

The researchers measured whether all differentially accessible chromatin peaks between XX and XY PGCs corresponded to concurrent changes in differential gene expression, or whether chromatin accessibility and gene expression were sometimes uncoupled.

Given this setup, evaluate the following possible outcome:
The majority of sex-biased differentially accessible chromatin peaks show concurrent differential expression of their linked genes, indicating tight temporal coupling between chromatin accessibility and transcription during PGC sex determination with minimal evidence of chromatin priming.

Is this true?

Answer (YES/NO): NO